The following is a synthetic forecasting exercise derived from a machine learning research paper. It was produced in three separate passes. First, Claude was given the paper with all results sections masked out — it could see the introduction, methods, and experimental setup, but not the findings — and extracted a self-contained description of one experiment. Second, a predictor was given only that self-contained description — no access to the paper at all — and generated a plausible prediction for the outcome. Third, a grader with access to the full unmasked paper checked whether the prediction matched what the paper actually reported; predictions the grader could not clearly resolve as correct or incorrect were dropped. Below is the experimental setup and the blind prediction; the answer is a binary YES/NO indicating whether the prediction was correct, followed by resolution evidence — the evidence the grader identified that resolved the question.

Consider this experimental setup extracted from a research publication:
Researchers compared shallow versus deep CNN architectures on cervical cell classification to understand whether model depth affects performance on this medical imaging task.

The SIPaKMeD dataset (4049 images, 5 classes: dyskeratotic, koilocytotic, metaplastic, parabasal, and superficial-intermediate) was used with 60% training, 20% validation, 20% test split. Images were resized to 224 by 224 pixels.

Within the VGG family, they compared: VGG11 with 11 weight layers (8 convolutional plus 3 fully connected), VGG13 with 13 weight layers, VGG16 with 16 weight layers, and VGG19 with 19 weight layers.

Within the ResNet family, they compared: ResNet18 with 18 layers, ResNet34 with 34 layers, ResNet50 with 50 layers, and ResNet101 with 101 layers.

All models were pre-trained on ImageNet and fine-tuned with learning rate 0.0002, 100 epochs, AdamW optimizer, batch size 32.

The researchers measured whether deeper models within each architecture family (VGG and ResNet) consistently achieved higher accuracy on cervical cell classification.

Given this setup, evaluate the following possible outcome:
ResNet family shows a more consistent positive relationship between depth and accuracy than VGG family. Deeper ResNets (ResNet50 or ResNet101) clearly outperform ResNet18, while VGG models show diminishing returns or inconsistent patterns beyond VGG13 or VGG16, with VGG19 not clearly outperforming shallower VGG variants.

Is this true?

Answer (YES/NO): NO